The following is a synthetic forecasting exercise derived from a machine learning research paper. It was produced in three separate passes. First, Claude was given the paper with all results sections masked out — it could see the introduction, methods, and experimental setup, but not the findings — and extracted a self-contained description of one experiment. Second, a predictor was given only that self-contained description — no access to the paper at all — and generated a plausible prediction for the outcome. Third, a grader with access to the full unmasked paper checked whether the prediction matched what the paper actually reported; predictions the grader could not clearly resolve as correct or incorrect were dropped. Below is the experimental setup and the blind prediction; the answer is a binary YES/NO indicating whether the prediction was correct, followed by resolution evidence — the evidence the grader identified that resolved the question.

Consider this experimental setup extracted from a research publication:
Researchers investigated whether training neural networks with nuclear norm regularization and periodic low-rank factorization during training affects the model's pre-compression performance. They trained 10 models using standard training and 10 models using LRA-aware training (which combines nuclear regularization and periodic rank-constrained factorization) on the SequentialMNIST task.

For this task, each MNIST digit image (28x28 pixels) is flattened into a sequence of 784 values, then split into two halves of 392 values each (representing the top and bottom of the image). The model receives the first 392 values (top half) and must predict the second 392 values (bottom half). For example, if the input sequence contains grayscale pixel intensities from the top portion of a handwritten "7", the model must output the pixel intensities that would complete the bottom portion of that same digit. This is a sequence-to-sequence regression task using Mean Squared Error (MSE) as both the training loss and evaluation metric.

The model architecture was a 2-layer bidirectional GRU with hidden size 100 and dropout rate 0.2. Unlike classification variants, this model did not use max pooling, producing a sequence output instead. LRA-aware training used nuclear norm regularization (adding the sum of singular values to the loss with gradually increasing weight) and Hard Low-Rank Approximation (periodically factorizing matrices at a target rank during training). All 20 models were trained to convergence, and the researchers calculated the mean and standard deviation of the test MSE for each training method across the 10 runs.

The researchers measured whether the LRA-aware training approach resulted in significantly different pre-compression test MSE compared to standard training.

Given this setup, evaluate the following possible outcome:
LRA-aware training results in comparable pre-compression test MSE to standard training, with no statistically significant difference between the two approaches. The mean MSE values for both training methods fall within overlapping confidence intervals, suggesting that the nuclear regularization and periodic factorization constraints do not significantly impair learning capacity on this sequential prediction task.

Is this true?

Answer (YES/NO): YES